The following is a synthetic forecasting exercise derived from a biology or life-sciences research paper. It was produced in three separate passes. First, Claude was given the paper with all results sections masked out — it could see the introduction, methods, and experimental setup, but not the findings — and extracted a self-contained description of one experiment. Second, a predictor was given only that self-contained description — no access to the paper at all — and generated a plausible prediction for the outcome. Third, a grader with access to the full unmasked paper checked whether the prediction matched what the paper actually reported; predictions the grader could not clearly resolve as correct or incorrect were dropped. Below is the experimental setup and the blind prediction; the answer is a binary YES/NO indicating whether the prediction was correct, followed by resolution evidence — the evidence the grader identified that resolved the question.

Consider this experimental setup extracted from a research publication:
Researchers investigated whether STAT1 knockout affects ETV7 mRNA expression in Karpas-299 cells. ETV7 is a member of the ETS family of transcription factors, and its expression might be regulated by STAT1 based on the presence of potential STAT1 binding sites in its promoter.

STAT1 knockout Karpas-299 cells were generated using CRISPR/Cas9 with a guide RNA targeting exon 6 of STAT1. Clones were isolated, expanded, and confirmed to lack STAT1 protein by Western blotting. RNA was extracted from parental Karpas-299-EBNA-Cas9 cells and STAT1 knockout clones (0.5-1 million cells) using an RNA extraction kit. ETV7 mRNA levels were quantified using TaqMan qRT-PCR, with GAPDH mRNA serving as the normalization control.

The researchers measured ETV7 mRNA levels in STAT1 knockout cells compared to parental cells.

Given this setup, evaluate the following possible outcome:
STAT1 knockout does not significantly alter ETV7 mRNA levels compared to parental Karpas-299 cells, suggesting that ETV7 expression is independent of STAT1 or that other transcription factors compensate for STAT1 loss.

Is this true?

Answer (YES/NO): NO